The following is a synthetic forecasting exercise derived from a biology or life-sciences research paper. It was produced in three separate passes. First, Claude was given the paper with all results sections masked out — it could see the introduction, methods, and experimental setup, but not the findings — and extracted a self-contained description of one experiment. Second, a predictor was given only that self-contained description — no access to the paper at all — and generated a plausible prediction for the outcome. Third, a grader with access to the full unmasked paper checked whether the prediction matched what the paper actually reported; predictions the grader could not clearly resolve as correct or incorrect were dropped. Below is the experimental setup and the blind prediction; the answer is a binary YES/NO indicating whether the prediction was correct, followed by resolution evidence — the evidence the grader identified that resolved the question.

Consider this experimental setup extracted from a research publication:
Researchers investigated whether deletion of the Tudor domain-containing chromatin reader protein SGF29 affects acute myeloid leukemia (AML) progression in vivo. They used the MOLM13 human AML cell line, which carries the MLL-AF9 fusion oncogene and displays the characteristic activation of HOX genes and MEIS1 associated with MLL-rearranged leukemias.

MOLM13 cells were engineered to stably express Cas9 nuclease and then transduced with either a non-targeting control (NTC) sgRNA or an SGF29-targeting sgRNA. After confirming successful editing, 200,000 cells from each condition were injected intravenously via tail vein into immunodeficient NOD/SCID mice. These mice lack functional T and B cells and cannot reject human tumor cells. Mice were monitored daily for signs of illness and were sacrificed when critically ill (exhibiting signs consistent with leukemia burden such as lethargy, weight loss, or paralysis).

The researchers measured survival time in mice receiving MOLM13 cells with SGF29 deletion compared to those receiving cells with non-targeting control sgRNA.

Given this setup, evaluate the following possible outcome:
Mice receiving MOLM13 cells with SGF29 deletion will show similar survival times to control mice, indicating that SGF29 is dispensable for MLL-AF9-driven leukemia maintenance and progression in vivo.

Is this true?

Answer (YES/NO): NO